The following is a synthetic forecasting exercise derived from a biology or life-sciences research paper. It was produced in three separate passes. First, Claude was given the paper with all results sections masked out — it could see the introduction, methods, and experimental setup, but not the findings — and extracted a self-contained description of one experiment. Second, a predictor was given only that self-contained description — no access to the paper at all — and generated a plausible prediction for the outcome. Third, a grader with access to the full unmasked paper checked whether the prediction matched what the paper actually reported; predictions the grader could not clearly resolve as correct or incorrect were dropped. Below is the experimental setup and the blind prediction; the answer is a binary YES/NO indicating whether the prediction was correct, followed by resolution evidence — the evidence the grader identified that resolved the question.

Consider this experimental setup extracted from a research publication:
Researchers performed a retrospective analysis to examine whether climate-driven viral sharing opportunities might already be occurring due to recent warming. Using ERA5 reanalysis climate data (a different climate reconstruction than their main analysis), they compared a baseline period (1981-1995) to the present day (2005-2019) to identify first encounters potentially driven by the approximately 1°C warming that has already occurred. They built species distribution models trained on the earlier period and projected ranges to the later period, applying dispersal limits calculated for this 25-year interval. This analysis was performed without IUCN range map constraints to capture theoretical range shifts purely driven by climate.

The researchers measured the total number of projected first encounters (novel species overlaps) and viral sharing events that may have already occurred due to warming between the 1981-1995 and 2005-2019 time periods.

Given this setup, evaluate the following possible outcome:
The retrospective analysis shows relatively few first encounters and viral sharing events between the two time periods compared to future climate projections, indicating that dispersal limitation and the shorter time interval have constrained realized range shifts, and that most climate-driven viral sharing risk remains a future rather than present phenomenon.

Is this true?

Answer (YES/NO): NO